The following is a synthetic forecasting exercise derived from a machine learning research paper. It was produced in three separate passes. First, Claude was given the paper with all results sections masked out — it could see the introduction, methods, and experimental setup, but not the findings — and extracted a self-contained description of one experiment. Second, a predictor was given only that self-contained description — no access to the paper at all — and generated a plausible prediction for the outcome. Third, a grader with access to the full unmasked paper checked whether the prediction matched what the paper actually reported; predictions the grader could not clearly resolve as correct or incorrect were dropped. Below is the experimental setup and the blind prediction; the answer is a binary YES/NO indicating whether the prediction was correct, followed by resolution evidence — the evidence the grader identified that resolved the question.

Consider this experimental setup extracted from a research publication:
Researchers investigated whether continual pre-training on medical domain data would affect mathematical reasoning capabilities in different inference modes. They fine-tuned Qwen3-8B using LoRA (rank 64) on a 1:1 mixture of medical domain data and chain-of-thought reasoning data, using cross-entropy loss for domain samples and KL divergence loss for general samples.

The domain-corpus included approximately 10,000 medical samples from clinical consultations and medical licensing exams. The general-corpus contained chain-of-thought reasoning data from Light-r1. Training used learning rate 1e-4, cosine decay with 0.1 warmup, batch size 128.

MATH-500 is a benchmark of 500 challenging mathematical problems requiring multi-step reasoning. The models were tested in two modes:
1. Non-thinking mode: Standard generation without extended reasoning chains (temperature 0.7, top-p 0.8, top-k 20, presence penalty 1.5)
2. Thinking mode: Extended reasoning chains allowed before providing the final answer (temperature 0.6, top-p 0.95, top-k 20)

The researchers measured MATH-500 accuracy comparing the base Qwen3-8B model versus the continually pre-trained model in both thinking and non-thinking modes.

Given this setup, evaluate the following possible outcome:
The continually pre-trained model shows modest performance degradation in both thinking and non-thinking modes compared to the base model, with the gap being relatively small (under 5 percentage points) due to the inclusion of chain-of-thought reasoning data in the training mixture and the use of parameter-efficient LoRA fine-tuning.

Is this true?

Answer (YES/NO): NO